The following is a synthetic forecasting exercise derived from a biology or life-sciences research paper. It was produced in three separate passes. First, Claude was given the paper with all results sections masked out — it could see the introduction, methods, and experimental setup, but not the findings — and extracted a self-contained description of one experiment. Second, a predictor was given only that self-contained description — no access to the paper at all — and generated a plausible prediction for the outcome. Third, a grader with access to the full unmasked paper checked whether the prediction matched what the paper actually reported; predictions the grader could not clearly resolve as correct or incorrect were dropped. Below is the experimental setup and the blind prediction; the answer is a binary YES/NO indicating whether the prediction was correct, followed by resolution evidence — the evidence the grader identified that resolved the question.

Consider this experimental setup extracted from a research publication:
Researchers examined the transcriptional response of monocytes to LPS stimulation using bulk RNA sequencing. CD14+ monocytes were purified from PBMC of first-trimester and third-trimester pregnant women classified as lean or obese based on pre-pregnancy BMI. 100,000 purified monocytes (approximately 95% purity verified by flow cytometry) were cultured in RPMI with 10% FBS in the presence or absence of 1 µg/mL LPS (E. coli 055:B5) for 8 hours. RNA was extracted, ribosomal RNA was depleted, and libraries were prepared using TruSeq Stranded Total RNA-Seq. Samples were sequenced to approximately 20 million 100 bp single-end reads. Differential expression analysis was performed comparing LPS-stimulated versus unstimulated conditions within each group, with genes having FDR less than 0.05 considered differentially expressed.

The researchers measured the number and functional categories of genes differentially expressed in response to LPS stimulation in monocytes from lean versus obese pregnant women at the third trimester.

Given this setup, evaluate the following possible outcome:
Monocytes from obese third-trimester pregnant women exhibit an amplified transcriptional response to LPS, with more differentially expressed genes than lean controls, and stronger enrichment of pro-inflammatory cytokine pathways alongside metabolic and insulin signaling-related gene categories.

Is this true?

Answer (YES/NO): NO